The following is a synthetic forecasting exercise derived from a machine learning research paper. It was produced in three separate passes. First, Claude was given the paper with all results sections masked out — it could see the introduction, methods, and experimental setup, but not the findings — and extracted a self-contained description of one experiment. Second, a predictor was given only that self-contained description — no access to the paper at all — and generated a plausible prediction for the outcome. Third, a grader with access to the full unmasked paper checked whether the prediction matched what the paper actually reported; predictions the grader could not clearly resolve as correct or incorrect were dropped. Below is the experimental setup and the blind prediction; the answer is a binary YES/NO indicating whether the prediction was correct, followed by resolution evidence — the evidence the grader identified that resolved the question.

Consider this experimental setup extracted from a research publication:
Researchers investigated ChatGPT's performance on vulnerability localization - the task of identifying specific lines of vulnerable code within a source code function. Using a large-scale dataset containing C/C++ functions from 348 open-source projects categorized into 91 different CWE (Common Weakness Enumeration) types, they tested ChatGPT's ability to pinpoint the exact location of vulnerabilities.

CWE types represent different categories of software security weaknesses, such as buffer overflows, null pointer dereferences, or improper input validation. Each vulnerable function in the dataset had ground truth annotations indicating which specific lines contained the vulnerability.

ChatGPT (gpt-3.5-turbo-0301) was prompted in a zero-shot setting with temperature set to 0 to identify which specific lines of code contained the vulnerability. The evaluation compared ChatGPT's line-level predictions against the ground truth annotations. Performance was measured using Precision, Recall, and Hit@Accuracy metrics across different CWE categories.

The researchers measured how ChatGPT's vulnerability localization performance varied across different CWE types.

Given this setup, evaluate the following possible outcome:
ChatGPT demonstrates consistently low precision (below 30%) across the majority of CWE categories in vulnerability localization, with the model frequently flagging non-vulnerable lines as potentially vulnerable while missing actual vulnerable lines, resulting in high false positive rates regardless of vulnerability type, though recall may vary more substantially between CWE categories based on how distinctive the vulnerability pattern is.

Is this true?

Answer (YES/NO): YES